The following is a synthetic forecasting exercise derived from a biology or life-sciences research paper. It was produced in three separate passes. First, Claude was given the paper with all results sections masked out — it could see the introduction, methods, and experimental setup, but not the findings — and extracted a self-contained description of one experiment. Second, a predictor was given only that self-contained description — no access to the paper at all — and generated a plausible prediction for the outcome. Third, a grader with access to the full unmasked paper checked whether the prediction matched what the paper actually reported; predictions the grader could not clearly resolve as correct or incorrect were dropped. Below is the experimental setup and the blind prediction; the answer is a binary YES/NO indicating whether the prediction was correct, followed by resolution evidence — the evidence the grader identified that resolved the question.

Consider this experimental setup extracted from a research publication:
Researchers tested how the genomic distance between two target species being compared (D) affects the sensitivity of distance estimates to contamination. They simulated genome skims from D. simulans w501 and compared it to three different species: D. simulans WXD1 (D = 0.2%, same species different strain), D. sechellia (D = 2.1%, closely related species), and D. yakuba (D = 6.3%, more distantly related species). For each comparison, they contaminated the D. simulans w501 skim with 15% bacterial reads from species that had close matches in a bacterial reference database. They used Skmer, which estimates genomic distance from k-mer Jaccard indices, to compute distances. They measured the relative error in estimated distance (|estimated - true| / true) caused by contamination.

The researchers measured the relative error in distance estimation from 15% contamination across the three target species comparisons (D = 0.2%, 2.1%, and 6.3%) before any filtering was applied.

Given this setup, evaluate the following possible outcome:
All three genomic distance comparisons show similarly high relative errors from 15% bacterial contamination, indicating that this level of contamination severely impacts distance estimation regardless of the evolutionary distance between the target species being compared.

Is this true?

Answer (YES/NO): NO